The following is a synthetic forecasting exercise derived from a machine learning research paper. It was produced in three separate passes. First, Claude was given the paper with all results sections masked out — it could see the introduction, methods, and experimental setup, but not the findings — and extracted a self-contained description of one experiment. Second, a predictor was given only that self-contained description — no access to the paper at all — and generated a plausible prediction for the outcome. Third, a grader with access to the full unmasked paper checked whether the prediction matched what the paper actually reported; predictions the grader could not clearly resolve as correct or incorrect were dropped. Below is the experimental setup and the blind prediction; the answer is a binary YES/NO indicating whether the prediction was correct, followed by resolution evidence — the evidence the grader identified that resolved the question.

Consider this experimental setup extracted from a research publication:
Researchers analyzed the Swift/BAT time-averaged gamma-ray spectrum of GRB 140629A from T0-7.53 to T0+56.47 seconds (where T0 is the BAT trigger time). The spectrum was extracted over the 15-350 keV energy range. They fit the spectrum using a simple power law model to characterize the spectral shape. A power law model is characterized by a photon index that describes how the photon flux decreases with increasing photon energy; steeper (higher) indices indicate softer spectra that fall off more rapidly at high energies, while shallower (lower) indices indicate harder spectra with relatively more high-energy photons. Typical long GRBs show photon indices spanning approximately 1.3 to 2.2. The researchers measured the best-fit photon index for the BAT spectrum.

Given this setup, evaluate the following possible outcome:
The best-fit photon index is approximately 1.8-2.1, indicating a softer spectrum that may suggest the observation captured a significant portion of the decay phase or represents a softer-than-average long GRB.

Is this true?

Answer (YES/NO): YES